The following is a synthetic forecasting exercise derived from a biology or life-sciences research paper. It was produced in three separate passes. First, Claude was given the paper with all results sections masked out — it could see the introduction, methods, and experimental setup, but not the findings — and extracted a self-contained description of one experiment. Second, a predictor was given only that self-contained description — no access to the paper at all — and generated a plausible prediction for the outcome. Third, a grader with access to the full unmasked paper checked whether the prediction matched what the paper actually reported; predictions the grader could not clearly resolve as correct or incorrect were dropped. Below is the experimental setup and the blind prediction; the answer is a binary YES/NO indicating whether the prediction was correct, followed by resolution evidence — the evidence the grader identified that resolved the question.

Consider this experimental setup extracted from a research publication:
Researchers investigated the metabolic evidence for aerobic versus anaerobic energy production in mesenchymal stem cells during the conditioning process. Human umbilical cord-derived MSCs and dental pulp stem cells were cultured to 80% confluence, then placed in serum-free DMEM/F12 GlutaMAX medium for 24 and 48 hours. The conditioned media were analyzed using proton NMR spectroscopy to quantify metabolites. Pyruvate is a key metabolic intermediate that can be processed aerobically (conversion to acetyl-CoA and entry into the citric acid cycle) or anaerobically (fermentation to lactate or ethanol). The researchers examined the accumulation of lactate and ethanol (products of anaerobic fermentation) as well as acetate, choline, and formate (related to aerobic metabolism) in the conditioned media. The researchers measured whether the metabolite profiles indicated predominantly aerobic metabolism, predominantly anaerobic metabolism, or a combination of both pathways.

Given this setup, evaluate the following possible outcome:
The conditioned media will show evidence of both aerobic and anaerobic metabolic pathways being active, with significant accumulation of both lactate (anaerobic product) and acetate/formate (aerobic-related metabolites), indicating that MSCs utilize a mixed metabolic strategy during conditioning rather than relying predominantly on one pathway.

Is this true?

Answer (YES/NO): YES